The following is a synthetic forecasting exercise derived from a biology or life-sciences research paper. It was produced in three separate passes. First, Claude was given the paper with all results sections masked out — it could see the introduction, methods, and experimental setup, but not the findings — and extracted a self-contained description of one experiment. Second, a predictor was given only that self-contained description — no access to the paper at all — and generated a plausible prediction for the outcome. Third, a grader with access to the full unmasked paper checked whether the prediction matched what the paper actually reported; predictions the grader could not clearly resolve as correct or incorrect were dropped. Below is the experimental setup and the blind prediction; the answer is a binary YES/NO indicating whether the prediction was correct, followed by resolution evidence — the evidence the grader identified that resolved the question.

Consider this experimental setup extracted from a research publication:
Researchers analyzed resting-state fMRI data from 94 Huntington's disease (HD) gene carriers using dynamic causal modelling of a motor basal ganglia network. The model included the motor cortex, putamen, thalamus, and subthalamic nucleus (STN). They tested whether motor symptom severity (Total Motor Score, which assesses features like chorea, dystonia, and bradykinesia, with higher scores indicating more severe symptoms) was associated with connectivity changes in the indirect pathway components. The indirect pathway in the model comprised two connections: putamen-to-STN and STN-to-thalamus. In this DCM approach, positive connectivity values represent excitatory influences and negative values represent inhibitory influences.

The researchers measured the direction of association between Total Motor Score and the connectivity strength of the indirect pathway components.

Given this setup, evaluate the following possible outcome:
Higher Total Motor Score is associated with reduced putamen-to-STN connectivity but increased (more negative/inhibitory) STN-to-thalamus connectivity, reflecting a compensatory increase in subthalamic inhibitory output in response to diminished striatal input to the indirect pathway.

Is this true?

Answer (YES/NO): NO